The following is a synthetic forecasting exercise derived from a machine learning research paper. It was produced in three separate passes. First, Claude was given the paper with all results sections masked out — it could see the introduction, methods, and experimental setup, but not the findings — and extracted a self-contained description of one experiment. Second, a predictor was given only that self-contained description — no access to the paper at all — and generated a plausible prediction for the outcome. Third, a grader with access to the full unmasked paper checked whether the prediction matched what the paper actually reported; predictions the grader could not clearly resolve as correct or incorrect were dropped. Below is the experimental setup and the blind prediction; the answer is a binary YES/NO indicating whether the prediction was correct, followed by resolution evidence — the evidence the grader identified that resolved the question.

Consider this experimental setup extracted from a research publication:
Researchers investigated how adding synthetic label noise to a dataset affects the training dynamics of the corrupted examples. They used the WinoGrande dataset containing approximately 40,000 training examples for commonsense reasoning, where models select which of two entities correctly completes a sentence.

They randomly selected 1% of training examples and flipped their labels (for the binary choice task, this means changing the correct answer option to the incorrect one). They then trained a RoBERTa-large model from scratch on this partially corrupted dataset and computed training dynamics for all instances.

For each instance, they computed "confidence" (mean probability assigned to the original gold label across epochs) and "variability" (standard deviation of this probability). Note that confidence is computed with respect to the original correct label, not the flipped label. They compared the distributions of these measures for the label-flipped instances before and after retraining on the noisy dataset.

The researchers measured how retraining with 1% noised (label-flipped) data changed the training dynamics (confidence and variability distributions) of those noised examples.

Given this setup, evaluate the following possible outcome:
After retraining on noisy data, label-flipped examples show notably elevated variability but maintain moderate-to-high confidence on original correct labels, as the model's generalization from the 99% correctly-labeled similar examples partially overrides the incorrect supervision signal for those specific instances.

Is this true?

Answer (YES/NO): NO